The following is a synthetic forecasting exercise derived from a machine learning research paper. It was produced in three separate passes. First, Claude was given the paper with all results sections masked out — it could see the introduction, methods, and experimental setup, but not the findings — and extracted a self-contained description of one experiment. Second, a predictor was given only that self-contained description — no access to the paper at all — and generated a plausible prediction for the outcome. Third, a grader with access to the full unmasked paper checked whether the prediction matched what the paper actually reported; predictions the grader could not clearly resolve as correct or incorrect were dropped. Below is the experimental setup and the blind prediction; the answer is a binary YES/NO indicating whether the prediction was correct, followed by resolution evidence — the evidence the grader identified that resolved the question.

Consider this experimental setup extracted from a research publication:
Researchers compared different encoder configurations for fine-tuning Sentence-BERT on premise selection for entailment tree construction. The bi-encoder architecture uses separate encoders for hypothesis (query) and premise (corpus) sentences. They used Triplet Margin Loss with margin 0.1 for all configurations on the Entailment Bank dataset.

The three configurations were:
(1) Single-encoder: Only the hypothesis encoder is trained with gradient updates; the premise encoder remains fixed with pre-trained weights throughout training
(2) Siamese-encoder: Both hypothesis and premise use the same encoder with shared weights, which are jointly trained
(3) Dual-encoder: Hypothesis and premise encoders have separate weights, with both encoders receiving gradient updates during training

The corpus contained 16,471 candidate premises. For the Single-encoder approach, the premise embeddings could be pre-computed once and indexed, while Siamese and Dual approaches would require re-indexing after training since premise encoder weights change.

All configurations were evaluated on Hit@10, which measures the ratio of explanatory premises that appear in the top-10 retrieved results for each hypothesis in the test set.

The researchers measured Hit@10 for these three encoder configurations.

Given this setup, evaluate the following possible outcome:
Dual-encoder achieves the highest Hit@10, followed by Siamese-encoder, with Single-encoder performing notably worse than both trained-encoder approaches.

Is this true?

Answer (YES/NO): NO